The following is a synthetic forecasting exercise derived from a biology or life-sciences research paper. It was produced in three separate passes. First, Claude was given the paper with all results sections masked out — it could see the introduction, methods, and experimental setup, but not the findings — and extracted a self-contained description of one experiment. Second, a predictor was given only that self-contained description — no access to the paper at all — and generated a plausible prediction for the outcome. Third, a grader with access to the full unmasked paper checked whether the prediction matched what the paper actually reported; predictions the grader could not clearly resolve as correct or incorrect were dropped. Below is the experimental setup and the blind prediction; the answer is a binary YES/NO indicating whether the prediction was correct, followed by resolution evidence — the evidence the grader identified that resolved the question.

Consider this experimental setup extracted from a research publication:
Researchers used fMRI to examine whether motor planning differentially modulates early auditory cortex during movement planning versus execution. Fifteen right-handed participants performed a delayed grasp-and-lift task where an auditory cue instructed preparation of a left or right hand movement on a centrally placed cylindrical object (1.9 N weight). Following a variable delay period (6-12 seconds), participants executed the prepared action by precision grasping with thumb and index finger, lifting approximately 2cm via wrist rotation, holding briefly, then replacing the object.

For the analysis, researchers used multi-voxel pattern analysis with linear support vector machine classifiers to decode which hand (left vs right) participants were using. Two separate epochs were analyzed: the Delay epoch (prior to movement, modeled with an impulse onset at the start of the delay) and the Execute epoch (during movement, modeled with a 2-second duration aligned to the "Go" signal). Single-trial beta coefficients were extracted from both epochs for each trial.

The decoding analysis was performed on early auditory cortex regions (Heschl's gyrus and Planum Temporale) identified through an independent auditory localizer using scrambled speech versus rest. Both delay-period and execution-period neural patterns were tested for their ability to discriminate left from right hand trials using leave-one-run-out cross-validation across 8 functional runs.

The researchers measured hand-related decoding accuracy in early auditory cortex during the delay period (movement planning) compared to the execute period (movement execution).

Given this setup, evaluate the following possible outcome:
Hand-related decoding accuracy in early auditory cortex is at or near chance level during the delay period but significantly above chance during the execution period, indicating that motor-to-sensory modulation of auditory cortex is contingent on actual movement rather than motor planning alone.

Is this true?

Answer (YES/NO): NO